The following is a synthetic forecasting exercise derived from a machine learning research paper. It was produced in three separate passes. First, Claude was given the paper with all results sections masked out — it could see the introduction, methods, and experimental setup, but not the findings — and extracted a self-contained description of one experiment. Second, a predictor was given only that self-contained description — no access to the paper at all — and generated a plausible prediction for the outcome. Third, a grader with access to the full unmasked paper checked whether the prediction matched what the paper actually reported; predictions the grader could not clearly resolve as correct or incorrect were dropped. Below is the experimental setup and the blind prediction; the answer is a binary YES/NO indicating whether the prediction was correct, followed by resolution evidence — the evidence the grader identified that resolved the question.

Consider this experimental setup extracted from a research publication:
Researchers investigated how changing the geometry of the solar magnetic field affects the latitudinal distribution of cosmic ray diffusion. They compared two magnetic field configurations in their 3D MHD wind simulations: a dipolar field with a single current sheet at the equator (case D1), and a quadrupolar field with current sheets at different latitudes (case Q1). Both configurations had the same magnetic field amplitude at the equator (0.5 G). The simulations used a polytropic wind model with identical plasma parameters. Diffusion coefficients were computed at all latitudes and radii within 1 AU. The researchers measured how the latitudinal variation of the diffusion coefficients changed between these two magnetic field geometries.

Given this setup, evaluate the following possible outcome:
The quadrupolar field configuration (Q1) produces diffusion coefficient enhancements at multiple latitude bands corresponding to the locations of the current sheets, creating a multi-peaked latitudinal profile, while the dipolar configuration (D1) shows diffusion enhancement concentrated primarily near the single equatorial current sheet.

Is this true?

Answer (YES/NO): YES